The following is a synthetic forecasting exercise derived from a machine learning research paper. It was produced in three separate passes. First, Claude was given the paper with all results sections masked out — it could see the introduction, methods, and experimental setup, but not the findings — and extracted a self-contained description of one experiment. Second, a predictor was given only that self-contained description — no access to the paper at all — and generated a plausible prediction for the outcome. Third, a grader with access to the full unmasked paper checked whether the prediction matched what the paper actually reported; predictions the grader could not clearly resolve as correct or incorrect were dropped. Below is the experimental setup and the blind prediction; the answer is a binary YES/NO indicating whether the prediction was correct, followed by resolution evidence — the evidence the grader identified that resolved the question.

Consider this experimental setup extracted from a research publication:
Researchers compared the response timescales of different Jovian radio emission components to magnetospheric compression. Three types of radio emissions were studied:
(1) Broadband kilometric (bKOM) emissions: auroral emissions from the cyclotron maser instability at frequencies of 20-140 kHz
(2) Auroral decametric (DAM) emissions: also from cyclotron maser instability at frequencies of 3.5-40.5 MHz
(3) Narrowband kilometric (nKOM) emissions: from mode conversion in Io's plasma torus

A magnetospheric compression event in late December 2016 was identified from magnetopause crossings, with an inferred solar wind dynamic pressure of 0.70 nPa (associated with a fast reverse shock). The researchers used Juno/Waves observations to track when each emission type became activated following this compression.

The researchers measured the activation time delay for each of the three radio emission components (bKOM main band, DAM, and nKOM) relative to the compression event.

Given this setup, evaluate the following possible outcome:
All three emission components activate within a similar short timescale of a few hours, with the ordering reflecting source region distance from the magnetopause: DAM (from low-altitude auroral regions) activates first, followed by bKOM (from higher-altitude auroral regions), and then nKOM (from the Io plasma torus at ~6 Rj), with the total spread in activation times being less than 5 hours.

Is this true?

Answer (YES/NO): NO